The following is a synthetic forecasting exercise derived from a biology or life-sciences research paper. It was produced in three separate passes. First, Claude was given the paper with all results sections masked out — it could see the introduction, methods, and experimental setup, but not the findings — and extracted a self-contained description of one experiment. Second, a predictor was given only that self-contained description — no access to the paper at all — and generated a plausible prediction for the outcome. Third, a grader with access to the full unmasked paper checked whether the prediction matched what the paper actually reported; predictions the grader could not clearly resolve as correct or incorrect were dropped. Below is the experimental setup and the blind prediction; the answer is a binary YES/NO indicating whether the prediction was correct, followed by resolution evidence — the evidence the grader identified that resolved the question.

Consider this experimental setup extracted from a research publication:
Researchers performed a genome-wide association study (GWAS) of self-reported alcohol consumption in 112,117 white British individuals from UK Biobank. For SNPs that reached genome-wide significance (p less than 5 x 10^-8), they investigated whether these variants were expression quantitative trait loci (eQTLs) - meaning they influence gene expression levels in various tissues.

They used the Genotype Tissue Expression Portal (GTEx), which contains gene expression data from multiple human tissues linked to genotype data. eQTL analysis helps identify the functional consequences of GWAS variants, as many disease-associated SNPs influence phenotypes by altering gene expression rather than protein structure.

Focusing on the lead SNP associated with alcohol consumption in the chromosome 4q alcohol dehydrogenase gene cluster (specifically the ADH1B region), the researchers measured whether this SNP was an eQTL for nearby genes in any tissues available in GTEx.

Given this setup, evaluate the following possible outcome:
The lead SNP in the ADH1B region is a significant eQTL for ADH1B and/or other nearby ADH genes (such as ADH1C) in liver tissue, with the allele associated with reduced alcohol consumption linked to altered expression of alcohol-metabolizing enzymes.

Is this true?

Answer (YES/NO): NO